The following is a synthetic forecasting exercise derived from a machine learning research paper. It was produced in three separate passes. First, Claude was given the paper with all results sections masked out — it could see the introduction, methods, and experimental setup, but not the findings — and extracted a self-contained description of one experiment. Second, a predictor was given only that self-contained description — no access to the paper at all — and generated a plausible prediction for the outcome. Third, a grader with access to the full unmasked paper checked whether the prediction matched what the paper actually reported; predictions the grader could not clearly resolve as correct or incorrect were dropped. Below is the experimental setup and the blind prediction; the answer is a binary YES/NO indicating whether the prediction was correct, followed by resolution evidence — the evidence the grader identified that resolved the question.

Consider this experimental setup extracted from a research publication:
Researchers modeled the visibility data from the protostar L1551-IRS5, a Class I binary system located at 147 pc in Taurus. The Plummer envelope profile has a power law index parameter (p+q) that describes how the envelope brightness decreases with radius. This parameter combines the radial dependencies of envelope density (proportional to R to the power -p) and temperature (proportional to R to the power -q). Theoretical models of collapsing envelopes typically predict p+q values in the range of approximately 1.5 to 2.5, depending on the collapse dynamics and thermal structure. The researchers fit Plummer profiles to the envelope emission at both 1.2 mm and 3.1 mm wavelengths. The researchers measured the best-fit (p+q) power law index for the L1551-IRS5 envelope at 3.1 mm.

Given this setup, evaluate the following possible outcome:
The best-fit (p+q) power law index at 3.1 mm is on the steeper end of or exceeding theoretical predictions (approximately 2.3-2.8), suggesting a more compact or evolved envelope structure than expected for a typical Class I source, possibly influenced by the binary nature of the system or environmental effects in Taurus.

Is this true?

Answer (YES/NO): NO